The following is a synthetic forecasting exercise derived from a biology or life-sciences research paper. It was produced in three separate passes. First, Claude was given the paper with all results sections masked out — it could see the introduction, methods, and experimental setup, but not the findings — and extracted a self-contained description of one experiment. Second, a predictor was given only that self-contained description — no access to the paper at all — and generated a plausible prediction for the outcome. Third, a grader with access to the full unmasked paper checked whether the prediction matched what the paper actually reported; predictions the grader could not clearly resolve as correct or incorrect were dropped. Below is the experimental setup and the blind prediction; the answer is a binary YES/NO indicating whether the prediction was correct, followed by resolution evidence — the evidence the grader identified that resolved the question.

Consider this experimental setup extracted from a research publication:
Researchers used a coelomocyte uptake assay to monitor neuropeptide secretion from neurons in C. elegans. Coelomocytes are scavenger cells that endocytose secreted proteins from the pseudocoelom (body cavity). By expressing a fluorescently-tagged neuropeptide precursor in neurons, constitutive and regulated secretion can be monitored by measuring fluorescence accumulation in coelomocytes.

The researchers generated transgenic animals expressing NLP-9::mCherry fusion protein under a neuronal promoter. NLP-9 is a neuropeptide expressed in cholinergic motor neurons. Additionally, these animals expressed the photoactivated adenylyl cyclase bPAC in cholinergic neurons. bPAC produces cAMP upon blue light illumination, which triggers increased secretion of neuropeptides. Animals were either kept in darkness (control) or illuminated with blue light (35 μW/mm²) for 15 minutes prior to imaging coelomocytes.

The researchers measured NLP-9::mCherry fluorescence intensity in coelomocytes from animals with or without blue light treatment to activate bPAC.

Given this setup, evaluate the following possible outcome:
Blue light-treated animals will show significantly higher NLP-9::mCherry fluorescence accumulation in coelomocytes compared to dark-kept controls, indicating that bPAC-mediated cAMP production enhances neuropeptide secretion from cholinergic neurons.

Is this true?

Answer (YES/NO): YES